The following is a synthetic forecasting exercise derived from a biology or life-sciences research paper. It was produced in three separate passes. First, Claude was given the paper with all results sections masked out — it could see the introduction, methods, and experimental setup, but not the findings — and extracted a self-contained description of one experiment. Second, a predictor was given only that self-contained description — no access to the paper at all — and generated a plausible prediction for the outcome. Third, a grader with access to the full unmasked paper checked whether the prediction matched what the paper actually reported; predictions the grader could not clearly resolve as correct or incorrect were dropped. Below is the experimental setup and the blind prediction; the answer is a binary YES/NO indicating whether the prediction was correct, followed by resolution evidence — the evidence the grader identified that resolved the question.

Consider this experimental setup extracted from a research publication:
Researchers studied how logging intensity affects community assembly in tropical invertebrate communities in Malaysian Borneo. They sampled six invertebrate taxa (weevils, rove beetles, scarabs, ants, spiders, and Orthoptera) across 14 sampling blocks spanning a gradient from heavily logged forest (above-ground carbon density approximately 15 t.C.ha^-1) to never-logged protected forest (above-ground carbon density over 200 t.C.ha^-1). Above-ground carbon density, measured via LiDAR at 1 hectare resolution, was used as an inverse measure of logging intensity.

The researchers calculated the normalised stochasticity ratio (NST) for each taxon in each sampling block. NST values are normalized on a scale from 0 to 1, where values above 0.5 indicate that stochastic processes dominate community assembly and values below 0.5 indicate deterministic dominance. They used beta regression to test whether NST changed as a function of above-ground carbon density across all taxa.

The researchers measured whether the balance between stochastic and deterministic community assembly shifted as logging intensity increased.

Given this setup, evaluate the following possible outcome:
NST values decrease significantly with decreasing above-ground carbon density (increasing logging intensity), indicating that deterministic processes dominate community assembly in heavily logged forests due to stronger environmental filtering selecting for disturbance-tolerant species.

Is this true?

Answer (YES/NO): NO